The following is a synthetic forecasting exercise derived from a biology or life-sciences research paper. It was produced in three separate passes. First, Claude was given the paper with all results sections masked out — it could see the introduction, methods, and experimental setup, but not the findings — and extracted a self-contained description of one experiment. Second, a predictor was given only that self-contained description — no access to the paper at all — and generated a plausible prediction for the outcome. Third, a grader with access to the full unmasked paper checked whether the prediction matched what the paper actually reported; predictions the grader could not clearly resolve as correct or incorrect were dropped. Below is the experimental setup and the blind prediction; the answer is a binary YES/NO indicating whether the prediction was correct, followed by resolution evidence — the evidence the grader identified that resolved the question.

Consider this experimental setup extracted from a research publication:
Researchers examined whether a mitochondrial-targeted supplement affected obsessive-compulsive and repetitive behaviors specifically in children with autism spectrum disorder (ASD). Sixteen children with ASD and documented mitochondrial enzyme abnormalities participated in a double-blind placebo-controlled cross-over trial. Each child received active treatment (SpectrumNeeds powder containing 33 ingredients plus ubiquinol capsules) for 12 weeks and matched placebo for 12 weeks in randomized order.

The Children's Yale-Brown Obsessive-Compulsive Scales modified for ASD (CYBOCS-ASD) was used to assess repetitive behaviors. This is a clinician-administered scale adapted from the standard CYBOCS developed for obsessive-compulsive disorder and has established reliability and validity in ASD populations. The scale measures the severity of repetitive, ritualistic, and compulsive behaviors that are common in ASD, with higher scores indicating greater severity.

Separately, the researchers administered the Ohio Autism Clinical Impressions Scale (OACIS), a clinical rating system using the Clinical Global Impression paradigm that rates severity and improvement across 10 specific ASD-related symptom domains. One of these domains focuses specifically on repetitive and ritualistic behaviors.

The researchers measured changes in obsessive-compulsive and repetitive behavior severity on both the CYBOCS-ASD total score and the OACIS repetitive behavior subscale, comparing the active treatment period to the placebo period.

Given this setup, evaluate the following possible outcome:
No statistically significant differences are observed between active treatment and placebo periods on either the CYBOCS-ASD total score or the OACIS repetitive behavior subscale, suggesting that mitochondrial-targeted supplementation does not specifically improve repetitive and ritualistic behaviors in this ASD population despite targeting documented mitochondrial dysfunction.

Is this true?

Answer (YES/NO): YES